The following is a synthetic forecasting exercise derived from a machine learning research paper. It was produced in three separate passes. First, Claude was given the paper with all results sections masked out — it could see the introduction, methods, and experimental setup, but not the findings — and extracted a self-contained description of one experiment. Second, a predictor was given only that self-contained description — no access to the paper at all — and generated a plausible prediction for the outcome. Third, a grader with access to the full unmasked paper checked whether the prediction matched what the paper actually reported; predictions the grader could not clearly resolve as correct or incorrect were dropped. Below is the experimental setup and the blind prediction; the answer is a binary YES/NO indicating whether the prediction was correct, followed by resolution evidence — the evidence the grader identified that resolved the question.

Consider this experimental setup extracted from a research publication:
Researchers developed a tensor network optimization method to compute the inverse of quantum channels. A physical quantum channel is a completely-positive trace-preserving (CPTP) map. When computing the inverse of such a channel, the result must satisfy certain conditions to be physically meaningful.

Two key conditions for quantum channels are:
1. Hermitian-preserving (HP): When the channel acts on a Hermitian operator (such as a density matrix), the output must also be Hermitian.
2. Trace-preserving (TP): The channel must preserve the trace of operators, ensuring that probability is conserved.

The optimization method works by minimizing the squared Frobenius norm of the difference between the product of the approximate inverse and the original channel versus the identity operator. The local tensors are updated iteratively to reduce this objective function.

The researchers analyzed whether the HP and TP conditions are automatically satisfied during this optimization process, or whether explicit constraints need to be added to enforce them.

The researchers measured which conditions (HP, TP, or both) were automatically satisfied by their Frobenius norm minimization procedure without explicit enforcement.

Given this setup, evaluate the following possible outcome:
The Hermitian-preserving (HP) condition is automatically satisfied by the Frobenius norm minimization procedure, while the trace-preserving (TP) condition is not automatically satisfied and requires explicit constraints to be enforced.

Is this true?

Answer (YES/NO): NO